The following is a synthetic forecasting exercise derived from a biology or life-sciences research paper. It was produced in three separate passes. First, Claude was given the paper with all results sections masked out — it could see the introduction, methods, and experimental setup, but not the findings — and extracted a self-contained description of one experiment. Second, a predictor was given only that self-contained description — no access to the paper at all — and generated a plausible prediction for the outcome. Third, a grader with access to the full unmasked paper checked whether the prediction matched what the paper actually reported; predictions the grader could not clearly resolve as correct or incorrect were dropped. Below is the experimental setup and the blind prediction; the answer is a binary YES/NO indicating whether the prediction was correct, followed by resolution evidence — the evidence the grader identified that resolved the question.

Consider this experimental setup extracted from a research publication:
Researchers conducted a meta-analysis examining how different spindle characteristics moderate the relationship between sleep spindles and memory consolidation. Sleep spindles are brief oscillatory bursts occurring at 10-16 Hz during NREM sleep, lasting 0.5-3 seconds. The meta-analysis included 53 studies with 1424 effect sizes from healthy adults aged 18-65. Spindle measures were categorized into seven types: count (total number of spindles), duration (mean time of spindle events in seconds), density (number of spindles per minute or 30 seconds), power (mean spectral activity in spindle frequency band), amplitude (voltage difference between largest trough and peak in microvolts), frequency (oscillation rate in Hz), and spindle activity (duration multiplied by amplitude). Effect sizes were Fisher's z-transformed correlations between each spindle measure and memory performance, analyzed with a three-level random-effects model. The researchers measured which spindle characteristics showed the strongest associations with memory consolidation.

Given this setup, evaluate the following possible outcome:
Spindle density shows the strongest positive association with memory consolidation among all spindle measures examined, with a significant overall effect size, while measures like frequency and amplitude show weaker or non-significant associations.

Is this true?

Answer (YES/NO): NO